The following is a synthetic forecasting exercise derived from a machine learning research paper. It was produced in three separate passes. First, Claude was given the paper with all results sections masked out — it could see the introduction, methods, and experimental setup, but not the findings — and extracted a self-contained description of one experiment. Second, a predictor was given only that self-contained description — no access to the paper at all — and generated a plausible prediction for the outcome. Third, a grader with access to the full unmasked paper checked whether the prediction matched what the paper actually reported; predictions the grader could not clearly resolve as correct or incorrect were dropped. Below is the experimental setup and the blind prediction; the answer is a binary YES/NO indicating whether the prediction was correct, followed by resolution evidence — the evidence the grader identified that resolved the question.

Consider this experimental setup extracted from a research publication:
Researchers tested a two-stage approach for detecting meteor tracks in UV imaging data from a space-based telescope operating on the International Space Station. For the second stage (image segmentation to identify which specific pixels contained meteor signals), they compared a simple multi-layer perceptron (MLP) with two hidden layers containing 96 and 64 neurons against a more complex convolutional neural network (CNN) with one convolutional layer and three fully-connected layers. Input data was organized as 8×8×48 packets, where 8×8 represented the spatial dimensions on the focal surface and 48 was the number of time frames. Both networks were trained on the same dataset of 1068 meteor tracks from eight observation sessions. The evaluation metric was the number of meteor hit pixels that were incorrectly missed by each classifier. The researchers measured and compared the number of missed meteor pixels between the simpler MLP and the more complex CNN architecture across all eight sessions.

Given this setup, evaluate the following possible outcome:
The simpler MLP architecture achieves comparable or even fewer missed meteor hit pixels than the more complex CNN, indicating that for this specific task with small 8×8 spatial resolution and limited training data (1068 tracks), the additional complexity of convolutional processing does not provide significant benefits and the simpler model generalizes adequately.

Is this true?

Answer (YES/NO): YES